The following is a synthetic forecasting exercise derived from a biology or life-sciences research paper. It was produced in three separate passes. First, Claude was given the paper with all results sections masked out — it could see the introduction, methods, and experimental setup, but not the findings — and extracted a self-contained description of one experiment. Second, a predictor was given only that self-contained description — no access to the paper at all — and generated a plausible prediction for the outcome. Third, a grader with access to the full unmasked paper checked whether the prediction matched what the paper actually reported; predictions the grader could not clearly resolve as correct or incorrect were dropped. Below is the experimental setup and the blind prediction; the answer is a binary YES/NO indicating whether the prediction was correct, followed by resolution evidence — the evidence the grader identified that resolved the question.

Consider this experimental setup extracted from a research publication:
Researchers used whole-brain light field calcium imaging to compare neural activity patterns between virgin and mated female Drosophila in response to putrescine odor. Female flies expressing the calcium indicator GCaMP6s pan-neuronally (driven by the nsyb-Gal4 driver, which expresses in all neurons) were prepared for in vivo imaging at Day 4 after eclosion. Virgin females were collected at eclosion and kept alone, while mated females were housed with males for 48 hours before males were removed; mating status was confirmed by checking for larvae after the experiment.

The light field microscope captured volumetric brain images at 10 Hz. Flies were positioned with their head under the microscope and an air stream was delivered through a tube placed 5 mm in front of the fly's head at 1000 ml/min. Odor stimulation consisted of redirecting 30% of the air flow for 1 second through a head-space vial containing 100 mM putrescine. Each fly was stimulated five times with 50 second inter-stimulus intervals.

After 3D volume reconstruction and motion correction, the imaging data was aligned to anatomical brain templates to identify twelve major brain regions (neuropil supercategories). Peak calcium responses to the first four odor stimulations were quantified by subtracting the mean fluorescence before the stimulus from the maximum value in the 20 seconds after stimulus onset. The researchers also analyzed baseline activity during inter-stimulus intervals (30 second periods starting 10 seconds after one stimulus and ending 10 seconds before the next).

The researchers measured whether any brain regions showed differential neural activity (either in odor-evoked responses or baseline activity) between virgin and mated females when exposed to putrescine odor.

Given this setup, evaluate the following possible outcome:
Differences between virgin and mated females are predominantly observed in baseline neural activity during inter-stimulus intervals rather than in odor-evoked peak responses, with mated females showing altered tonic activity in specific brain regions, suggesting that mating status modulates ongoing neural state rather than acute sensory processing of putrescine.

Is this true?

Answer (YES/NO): NO